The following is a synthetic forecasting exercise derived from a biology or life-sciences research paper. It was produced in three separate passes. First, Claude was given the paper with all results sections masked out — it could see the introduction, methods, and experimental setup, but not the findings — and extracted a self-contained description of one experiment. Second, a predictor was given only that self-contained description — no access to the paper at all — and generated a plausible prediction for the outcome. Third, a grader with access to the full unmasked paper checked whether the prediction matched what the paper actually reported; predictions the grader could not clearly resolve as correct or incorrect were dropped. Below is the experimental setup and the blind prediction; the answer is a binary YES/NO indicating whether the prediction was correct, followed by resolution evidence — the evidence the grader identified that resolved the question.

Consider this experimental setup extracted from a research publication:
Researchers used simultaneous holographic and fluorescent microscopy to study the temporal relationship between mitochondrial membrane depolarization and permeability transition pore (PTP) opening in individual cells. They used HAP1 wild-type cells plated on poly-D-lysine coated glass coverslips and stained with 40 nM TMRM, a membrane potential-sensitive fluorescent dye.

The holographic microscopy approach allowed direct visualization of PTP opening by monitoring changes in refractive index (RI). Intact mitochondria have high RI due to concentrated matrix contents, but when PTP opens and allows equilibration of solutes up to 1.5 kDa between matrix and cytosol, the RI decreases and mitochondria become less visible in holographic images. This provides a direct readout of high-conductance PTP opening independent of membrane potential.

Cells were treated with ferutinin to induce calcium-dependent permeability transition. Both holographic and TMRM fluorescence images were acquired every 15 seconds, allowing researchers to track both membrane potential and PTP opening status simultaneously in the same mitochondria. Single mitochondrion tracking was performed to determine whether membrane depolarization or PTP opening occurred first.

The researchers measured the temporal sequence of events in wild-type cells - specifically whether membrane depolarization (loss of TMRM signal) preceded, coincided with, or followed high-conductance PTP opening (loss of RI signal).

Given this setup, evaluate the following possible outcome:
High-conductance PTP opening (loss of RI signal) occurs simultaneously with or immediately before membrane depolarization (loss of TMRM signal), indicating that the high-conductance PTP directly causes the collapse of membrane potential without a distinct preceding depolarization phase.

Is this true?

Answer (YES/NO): NO